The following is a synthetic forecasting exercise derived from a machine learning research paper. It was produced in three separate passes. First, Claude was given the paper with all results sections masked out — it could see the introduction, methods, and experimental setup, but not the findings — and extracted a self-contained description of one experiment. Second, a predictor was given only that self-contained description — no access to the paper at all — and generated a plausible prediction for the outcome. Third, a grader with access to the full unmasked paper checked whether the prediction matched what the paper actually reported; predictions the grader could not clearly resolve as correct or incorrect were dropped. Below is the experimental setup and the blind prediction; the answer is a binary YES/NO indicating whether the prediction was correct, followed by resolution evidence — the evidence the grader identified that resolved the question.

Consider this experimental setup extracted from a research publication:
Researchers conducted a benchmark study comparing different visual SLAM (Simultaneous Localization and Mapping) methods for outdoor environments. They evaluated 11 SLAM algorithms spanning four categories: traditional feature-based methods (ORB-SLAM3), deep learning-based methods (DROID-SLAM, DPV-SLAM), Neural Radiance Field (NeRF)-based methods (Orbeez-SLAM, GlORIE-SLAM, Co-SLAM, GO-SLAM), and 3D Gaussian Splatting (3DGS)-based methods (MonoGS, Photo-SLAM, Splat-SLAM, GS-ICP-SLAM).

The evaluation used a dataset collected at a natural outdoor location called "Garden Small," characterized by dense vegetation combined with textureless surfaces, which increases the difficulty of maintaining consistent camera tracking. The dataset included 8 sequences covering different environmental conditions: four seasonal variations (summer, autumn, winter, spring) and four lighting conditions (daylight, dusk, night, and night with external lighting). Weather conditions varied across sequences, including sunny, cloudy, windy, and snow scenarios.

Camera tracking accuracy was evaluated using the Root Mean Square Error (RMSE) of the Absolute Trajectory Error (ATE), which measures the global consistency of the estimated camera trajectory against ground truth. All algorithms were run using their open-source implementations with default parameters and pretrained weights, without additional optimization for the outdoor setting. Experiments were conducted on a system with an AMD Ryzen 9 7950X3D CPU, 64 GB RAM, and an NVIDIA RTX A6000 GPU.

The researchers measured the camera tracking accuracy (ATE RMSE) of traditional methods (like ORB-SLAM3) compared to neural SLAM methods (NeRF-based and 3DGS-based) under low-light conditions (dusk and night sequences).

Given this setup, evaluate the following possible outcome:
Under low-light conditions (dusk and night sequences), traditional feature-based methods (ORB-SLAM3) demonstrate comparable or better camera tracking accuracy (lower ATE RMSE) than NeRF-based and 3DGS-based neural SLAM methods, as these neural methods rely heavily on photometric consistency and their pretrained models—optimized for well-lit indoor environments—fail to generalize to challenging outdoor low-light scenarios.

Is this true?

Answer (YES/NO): NO